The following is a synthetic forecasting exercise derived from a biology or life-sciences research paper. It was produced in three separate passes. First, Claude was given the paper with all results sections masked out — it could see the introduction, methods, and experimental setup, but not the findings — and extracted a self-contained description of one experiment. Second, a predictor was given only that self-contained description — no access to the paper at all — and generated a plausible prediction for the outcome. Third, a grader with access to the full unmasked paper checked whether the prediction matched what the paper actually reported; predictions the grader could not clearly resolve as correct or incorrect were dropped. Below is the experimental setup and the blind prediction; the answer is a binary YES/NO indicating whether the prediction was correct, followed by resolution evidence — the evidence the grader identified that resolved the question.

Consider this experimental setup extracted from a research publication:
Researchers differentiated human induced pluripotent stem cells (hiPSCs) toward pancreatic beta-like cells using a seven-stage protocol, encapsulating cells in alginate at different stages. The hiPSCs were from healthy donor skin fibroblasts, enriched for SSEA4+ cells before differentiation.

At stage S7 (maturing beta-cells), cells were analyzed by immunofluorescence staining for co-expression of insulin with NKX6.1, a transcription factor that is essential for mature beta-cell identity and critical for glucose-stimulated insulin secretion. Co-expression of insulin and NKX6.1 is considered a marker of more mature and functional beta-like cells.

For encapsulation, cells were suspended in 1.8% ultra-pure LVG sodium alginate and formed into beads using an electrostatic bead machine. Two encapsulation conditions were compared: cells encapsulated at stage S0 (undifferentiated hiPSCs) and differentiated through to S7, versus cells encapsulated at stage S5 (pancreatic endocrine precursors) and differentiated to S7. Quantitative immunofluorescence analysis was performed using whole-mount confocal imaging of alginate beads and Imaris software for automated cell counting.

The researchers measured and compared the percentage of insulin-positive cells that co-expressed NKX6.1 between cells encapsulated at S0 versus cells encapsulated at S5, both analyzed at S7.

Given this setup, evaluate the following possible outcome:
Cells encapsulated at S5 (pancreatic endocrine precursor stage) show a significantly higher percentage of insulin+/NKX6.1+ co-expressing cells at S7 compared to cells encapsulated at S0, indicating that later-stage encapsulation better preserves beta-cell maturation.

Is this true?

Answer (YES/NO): NO